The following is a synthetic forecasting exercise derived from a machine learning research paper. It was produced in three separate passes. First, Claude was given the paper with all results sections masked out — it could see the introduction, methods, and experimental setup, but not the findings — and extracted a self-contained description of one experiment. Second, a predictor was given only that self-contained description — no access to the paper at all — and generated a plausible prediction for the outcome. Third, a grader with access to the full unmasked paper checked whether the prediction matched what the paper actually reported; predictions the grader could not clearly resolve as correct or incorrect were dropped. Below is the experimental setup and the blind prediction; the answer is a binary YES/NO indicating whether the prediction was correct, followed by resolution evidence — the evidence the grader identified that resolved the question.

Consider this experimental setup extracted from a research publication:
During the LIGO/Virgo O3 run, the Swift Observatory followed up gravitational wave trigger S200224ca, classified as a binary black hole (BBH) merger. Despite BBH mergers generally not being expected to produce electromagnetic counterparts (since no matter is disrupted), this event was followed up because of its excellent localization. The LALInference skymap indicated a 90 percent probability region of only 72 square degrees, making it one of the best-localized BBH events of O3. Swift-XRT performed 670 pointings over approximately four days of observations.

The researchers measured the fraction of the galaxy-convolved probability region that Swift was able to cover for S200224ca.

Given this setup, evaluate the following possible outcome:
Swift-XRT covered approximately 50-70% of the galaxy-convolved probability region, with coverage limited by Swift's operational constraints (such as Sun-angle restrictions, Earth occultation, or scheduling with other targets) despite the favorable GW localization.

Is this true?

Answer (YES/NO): NO